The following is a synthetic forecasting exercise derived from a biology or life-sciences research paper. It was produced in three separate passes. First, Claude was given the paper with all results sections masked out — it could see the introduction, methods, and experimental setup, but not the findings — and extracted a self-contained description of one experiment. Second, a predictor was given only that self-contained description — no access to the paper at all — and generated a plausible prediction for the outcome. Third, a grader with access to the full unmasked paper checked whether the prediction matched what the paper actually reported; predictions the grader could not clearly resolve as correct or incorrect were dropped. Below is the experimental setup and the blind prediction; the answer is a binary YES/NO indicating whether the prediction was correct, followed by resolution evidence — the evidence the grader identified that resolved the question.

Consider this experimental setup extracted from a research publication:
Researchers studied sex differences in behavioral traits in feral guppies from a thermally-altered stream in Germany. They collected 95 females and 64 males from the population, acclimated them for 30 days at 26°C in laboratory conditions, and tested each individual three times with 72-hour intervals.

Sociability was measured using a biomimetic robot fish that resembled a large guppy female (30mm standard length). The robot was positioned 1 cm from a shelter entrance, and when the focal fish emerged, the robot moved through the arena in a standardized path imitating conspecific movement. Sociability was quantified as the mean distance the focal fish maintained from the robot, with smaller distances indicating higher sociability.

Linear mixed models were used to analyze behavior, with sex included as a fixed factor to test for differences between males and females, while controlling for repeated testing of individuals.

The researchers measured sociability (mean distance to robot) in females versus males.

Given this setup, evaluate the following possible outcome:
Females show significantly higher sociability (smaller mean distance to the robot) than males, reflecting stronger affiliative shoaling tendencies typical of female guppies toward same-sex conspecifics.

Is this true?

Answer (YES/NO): NO